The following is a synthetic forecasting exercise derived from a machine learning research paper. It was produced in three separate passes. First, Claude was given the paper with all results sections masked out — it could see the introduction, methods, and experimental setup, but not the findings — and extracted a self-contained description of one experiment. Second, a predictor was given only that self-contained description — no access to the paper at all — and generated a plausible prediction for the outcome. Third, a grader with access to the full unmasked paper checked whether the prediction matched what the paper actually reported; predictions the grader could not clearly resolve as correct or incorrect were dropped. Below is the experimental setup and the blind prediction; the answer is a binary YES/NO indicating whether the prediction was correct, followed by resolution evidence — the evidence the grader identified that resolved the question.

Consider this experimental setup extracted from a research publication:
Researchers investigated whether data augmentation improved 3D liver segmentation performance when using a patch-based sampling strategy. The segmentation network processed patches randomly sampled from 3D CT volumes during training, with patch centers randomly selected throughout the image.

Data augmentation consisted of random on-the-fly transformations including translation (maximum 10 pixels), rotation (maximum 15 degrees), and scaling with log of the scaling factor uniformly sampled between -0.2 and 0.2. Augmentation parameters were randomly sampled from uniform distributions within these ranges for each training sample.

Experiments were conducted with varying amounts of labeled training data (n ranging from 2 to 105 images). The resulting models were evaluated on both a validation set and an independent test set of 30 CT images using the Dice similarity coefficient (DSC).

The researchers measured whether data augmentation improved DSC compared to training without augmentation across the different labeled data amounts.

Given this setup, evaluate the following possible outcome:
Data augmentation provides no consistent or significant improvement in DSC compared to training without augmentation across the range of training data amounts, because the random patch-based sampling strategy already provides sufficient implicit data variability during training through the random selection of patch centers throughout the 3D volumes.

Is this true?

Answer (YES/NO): YES